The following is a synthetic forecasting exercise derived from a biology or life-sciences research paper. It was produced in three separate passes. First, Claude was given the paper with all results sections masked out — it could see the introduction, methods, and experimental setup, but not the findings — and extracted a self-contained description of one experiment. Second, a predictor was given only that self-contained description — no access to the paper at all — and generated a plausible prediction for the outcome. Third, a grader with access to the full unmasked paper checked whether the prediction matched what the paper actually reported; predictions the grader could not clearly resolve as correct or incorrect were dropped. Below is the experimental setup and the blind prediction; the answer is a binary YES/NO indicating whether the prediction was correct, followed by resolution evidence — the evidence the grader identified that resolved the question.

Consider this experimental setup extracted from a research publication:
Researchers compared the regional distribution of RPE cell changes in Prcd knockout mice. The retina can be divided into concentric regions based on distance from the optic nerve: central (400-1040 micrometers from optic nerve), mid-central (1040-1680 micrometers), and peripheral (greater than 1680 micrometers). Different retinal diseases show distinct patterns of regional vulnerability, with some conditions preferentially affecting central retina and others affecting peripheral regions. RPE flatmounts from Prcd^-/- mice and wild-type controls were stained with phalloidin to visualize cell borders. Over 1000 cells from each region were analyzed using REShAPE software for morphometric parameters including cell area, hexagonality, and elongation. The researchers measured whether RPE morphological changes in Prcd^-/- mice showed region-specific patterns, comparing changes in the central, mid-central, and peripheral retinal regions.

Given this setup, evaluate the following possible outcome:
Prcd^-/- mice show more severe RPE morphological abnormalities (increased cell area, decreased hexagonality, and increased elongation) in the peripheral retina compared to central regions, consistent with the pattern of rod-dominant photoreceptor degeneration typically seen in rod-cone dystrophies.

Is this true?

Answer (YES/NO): NO